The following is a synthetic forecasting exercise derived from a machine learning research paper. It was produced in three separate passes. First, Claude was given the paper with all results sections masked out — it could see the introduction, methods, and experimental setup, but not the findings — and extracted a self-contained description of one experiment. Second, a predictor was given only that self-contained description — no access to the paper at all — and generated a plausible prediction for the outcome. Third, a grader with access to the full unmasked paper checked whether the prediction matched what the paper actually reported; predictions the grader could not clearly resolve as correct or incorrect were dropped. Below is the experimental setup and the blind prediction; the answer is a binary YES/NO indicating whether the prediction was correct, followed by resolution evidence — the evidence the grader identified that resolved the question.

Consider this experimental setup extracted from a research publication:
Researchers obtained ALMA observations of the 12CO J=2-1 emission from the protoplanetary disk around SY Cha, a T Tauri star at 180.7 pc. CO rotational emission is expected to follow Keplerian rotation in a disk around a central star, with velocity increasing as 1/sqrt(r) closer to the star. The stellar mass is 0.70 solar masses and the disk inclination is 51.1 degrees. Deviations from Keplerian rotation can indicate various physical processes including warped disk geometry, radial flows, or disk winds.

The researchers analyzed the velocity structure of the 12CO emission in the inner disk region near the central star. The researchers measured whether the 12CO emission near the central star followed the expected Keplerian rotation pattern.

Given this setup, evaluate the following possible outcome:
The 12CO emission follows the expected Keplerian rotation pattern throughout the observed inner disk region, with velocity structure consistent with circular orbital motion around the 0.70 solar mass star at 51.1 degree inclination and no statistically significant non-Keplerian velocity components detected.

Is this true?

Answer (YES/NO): NO